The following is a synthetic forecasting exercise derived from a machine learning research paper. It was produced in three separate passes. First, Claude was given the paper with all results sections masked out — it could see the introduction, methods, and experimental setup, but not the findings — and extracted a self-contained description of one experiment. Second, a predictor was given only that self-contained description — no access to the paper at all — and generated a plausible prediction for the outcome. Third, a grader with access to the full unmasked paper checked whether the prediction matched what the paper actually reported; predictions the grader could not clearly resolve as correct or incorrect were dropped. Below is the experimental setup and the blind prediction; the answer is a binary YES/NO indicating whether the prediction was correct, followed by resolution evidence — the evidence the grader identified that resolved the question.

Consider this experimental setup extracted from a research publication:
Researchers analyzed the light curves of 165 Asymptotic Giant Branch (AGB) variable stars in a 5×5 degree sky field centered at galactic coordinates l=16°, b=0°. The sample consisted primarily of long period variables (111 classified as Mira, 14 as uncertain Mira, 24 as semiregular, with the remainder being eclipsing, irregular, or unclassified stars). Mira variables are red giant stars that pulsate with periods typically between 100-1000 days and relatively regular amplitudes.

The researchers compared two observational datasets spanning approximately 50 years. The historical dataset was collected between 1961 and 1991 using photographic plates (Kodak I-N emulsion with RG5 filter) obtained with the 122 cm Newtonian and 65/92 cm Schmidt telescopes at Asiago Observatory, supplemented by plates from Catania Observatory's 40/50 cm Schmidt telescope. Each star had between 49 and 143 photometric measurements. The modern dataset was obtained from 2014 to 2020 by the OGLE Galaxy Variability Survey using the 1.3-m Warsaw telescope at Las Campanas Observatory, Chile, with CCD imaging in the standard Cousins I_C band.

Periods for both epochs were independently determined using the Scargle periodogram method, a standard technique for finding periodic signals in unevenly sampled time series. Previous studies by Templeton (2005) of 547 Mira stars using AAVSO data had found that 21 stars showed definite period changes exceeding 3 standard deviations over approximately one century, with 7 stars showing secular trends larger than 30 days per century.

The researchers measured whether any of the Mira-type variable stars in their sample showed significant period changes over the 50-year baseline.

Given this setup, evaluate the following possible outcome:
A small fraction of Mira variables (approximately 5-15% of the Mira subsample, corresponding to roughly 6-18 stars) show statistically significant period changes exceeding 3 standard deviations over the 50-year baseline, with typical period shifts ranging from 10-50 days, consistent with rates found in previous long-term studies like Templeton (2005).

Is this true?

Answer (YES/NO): NO